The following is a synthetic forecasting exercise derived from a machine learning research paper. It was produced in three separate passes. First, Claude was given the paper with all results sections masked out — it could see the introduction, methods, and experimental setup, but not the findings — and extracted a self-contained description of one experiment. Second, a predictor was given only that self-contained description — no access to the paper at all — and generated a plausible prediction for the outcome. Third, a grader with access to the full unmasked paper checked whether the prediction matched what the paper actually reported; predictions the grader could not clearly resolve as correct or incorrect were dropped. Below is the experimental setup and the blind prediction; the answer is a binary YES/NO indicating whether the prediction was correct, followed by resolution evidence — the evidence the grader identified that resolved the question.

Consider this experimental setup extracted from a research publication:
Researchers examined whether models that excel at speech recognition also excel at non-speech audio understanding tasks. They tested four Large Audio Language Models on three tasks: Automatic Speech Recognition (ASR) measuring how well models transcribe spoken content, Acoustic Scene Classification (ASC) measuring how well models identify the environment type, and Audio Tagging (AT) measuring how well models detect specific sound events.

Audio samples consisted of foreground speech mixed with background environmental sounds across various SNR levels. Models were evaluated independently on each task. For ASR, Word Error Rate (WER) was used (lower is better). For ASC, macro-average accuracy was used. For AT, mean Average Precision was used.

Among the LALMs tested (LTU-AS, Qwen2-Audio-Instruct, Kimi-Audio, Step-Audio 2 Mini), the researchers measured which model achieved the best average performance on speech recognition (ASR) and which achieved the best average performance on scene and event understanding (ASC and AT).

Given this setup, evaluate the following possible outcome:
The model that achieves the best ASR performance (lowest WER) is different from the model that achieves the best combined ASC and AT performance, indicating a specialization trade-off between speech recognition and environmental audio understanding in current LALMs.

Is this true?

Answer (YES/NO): YES